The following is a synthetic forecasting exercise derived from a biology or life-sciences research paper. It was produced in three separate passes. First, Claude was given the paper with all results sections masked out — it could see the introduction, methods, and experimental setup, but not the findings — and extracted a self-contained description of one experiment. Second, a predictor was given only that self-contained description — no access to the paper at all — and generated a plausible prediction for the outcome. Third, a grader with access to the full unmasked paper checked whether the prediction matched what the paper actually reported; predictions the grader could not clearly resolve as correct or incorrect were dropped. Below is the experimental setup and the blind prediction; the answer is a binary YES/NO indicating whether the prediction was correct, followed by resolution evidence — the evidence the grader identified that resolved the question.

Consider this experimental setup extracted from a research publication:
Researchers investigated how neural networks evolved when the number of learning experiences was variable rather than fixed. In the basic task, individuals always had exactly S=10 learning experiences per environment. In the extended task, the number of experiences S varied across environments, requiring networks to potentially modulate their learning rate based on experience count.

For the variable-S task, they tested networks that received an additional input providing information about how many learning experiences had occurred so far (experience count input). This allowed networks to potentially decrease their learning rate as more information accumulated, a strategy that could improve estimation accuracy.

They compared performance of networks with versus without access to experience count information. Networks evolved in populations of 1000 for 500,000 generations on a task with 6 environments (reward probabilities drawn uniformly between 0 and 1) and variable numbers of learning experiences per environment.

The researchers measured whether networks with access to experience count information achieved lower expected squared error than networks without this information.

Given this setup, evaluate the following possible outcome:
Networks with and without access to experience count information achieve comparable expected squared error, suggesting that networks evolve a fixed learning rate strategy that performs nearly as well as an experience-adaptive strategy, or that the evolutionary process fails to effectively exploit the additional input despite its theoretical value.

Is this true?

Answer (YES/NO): NO